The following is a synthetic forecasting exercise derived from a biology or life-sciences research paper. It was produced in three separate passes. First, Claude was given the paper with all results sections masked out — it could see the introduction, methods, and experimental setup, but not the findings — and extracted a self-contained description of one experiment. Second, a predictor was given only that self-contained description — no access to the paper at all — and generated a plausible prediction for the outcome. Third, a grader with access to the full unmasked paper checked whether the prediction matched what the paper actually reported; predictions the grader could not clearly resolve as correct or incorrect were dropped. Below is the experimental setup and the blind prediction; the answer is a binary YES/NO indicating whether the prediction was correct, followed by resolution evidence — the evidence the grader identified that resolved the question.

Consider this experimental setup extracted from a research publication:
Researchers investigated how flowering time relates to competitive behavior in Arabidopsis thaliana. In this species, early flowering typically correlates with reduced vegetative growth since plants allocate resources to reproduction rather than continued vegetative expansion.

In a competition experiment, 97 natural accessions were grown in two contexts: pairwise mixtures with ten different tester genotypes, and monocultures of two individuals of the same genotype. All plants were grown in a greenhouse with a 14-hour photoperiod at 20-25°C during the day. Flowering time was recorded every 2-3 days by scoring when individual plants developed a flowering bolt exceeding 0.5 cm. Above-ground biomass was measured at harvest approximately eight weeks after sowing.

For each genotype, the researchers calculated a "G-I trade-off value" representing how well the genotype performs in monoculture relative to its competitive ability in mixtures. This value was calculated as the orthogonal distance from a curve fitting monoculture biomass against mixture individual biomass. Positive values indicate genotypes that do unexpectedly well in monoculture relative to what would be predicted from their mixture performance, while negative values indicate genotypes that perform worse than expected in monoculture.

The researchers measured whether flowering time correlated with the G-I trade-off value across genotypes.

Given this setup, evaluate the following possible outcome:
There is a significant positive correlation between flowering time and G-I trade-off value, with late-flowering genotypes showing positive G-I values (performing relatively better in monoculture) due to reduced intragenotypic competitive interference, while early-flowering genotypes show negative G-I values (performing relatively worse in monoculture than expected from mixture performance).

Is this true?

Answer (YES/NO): NO